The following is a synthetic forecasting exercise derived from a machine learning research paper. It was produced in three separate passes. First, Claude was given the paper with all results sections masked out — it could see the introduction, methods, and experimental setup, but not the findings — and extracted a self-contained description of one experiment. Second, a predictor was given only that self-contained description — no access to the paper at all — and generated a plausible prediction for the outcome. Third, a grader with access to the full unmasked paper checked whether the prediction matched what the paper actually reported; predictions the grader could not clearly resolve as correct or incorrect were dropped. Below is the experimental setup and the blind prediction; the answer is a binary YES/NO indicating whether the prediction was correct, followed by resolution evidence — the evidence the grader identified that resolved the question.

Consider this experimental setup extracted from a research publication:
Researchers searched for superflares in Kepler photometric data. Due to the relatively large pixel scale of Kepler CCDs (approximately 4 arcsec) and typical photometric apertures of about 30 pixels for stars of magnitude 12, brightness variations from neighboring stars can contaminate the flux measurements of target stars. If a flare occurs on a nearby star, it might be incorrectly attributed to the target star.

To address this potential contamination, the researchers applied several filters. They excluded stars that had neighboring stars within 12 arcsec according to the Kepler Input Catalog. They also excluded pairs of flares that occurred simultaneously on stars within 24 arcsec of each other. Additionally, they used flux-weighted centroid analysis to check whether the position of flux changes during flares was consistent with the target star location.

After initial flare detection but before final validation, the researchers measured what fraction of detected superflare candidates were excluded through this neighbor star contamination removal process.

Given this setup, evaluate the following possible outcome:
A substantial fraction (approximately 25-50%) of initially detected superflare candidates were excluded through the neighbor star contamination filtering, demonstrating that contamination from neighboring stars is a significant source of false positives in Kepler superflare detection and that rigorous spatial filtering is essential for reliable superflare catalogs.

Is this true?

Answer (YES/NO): NO